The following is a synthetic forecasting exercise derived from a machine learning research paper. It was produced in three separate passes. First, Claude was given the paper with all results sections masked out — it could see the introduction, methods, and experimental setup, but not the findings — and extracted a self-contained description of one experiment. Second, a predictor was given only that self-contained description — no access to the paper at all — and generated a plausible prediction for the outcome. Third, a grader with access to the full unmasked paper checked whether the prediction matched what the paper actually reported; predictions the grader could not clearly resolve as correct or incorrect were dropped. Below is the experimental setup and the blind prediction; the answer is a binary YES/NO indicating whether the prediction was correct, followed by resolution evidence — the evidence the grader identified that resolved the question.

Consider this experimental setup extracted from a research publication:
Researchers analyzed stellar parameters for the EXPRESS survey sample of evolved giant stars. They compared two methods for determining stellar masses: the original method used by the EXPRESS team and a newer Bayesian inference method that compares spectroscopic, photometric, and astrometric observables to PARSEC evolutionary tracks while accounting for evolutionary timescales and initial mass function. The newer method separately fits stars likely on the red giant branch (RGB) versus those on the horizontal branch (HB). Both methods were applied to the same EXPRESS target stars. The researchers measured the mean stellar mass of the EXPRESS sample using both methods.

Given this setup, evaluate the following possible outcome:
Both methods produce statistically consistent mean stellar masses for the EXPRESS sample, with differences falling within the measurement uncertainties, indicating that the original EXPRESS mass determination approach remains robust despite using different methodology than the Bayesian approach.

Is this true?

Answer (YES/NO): NO